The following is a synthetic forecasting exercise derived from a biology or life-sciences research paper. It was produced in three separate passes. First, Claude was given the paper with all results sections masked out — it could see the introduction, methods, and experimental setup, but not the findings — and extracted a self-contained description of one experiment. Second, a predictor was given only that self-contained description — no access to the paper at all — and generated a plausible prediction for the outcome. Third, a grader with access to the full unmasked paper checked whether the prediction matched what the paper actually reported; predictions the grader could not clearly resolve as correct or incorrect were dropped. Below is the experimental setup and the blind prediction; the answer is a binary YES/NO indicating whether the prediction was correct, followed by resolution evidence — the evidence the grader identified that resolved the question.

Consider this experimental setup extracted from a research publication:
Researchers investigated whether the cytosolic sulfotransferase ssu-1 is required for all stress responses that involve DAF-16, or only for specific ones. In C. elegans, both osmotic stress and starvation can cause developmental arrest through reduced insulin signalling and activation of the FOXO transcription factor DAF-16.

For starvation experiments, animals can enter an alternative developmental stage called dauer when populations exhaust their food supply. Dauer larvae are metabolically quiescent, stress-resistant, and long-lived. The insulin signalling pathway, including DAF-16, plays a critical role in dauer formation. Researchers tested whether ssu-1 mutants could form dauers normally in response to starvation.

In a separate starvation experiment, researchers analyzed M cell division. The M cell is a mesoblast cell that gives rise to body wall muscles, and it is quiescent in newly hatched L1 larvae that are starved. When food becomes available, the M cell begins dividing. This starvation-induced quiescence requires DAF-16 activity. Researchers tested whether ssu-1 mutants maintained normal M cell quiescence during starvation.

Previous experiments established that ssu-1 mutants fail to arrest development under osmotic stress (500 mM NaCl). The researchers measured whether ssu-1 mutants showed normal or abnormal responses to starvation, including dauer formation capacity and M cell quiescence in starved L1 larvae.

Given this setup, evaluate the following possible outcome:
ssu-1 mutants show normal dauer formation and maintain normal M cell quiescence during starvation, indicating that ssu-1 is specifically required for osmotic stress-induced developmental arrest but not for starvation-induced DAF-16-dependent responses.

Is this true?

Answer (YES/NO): YES